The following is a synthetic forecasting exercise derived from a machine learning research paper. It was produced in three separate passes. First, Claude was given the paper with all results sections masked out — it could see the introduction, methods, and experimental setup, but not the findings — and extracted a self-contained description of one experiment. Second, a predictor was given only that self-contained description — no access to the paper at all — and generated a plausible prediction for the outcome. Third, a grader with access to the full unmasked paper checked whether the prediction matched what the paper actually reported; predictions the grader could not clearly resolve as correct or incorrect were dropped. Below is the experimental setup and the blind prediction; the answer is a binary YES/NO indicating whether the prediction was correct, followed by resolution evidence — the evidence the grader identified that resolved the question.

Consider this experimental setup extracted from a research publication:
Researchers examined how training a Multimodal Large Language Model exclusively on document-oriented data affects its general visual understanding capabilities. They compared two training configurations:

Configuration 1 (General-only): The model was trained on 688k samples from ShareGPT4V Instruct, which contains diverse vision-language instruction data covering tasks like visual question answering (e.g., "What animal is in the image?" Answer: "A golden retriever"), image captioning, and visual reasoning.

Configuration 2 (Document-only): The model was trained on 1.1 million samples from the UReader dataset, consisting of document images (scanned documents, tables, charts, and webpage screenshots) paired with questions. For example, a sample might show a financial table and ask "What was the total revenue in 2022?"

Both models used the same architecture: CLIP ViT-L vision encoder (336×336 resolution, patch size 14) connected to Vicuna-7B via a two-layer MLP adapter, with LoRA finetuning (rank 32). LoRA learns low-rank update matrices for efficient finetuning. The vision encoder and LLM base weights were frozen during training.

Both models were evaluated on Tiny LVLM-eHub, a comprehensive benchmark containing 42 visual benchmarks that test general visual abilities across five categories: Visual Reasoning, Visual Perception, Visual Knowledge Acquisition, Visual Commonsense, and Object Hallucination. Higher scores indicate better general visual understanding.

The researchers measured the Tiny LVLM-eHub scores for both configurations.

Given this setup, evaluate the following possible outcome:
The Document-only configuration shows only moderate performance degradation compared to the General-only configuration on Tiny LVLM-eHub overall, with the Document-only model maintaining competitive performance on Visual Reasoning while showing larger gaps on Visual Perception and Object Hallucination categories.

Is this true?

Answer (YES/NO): NO